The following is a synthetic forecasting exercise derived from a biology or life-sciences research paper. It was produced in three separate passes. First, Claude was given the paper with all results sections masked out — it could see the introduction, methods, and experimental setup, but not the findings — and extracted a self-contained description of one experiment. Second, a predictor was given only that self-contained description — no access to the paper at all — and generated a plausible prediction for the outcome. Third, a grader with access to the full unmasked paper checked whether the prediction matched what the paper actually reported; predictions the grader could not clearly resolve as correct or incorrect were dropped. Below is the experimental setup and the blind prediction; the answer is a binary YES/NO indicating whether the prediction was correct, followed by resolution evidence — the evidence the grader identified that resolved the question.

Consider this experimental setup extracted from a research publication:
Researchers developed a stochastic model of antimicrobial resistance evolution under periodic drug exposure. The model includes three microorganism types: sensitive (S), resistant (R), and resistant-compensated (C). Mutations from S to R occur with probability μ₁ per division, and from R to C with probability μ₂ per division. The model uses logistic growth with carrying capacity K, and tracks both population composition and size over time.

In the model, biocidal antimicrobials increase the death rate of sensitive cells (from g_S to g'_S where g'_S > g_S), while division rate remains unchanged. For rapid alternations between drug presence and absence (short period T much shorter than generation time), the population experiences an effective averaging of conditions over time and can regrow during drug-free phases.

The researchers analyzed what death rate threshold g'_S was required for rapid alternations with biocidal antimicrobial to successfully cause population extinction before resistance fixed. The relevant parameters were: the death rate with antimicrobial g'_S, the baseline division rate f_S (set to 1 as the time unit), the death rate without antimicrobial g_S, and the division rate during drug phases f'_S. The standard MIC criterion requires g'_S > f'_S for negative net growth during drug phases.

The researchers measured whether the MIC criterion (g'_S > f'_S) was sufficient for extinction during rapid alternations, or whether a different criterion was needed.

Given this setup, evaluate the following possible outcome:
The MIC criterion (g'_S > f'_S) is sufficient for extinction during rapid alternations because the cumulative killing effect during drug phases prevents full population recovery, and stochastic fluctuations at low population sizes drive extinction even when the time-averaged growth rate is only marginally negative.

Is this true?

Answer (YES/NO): NO